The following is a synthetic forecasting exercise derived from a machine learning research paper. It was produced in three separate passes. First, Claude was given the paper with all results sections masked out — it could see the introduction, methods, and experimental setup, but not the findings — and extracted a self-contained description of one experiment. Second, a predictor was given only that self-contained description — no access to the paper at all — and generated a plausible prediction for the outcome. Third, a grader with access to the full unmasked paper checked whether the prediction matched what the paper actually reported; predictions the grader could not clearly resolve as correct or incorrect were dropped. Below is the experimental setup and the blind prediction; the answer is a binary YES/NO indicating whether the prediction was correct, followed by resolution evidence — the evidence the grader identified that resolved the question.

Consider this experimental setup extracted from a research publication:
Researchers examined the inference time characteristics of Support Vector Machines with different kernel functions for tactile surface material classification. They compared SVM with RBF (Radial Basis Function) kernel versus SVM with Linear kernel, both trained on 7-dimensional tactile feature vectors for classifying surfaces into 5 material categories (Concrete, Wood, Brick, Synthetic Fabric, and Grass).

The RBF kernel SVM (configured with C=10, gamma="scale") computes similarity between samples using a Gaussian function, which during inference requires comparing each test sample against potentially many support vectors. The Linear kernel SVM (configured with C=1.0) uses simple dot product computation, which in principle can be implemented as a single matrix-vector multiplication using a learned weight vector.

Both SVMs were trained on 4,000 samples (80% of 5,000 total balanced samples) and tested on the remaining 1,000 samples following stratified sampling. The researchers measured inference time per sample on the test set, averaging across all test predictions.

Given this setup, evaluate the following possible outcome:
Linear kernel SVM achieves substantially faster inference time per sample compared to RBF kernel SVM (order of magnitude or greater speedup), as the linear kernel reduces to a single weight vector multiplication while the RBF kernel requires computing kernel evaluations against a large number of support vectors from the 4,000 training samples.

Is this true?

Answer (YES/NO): NO